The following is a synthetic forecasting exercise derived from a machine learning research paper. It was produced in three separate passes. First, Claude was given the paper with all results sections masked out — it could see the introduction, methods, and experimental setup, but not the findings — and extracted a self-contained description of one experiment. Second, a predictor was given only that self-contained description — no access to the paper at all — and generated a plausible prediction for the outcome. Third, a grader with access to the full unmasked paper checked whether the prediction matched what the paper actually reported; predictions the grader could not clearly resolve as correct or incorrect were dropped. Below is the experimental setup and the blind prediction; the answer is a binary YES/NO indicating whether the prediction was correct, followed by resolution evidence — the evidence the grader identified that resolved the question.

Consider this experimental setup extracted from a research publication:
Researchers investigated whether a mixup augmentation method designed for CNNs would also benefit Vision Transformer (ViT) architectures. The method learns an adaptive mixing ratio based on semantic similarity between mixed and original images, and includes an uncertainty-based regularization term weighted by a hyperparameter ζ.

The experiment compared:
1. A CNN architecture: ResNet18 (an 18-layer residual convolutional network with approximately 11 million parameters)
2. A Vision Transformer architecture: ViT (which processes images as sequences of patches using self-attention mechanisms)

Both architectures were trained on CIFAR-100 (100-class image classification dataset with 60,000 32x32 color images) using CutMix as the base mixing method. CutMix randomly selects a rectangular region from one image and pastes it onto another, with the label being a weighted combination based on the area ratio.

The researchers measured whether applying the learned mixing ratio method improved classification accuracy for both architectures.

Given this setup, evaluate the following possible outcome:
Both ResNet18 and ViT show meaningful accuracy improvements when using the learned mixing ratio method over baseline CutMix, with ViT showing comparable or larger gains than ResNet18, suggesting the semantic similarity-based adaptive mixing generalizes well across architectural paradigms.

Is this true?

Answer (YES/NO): NO